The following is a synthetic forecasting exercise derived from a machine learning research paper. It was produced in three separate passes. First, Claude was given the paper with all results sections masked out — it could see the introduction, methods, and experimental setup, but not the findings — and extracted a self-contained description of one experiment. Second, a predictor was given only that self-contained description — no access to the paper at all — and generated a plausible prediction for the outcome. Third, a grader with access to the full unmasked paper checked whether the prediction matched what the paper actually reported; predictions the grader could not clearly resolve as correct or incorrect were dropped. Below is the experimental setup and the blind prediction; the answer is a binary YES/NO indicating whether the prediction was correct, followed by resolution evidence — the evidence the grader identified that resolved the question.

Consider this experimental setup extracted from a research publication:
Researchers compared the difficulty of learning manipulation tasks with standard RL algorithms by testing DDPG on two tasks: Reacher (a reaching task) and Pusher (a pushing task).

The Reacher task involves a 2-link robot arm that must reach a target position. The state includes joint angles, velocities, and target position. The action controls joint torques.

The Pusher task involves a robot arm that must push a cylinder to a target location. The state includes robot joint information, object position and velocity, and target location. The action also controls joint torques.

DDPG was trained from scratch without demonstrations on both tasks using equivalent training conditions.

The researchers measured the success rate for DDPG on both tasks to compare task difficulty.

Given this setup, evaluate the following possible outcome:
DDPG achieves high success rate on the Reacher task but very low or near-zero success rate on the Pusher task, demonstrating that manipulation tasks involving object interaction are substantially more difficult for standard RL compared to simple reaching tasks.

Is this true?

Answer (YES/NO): YES